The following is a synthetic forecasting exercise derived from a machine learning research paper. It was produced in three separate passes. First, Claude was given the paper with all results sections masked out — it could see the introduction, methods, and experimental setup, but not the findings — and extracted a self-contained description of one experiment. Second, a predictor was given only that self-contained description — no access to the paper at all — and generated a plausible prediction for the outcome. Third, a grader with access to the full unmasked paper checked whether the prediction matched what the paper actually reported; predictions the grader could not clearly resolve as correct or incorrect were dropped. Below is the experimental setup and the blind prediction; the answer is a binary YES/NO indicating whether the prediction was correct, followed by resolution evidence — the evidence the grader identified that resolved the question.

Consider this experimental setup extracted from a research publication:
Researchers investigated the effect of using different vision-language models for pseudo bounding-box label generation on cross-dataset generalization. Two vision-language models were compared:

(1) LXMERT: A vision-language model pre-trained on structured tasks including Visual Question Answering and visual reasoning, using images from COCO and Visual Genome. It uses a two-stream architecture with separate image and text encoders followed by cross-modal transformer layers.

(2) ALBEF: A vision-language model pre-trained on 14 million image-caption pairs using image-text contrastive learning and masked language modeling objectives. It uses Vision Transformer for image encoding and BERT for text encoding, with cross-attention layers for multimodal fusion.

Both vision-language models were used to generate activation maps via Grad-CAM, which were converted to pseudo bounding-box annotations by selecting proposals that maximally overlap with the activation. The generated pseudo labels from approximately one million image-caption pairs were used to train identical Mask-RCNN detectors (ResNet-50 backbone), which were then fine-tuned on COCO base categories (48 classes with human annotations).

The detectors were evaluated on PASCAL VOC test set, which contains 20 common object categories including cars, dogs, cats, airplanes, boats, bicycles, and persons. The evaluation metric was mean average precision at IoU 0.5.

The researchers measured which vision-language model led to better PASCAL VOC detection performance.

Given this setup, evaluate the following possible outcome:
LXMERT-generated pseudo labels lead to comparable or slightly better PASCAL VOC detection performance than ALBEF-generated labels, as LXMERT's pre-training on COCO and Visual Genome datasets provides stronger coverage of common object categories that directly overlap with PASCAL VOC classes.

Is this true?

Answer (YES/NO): NO